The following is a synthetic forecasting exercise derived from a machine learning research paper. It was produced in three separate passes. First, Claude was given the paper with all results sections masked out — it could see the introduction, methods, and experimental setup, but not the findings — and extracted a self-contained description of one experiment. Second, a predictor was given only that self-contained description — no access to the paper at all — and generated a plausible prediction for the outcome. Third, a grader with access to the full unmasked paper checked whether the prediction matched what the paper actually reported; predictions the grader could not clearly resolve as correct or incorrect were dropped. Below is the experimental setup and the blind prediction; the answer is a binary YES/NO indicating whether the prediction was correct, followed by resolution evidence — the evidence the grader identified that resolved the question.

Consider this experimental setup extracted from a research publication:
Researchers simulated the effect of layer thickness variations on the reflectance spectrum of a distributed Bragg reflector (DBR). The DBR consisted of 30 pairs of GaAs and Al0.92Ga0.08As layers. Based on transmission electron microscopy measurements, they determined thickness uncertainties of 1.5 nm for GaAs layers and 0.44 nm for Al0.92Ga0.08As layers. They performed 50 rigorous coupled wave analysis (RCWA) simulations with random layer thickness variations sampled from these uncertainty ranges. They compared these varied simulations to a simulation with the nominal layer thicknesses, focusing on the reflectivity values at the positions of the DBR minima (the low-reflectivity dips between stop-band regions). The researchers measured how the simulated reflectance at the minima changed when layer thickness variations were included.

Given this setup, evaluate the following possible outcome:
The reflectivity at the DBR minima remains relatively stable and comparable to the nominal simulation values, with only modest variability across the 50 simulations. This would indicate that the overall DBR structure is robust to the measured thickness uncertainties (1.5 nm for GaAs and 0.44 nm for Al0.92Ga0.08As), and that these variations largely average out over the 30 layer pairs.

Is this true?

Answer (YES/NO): NO